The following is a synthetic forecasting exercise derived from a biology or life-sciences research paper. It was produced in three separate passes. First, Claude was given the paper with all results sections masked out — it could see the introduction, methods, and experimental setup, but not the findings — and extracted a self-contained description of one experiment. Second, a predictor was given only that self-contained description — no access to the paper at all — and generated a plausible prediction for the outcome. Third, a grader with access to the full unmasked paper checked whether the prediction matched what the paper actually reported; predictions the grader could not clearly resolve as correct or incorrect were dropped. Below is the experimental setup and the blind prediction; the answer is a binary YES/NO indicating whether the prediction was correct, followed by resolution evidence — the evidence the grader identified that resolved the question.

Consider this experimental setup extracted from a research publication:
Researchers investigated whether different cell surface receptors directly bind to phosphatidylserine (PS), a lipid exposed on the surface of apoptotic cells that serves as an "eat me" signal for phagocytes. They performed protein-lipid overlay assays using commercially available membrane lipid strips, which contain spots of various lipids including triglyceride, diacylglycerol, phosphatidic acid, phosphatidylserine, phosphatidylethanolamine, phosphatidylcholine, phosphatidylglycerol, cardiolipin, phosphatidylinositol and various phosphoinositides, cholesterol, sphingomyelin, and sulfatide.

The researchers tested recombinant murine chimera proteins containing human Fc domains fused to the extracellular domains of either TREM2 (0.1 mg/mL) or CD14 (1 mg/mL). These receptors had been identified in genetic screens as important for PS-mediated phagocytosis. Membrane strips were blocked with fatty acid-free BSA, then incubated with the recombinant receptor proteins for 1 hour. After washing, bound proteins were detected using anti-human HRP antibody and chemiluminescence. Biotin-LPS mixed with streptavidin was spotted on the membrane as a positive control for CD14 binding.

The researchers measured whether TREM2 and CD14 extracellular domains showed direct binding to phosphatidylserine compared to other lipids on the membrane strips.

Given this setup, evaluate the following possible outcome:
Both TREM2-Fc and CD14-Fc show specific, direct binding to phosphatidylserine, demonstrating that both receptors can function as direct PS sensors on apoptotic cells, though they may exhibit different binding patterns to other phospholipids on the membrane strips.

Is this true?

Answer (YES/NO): NO